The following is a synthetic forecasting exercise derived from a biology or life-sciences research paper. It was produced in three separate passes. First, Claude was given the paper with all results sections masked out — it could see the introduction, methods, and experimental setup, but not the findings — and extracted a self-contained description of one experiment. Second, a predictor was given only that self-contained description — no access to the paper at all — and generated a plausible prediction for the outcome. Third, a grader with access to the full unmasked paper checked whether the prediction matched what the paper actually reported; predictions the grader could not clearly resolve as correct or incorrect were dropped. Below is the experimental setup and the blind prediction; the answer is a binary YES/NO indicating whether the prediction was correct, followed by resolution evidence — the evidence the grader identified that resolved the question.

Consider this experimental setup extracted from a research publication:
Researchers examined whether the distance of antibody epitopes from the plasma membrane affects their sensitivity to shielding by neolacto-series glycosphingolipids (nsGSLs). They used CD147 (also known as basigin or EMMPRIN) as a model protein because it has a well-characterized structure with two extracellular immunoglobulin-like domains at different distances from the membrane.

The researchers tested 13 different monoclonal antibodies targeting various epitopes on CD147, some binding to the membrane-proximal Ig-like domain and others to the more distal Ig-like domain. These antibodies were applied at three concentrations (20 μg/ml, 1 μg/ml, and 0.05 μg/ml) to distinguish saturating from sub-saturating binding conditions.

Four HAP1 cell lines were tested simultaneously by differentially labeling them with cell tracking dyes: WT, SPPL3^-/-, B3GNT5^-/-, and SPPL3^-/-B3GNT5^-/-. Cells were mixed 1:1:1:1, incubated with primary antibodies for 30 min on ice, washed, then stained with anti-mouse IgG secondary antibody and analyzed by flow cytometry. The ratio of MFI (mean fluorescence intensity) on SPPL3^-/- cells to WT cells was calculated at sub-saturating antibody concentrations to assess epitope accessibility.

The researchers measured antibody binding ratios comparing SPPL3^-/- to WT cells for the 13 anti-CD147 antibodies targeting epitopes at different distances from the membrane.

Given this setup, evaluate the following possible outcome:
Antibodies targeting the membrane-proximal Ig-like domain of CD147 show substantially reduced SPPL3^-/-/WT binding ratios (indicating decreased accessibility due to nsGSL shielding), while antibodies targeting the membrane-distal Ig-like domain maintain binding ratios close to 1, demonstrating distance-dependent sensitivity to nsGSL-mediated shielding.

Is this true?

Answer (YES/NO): NO